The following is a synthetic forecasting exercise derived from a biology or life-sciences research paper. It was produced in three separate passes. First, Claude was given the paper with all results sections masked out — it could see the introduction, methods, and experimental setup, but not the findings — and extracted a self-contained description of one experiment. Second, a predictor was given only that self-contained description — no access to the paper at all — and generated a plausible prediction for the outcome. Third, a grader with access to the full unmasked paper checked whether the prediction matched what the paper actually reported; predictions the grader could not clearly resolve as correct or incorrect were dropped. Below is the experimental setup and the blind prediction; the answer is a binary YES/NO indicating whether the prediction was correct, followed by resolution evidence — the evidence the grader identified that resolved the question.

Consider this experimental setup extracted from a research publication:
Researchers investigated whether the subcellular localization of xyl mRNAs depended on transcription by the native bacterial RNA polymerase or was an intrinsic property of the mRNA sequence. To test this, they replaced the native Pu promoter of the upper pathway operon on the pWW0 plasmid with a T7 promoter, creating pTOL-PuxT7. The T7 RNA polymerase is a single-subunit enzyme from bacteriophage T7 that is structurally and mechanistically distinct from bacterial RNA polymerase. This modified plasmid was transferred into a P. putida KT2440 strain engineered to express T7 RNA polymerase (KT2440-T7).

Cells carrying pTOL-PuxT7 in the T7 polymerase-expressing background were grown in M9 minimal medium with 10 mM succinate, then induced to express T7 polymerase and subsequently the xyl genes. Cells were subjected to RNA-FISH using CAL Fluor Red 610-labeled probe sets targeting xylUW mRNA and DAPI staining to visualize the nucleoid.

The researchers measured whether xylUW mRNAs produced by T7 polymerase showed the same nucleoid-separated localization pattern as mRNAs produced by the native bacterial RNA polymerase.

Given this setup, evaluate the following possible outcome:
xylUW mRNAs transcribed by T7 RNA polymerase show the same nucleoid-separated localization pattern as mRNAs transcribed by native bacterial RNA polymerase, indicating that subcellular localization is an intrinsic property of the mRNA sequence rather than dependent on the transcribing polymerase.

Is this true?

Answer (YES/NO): YES